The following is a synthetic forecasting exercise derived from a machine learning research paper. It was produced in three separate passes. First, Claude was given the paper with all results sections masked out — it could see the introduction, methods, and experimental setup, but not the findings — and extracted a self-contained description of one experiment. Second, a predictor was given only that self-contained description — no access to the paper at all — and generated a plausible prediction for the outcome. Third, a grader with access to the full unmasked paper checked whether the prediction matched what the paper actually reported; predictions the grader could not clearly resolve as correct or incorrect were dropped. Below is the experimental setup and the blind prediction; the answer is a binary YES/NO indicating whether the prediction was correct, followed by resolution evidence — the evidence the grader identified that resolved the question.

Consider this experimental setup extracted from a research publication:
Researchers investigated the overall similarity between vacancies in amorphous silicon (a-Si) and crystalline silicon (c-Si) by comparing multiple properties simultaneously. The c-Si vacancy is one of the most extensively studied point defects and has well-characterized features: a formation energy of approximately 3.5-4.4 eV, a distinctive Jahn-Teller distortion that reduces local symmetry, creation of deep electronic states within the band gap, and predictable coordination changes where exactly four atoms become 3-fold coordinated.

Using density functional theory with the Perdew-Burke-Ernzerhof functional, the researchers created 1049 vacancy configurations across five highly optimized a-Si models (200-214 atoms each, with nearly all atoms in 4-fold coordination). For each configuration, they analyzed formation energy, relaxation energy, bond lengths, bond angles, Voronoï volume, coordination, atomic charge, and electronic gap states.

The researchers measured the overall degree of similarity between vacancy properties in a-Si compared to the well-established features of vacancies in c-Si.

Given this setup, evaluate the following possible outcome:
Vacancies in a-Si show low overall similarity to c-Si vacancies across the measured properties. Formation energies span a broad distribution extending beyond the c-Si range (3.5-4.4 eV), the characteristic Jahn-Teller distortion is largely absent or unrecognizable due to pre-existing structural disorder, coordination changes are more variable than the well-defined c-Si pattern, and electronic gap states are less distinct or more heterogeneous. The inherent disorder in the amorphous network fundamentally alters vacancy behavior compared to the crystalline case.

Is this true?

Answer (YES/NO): YES